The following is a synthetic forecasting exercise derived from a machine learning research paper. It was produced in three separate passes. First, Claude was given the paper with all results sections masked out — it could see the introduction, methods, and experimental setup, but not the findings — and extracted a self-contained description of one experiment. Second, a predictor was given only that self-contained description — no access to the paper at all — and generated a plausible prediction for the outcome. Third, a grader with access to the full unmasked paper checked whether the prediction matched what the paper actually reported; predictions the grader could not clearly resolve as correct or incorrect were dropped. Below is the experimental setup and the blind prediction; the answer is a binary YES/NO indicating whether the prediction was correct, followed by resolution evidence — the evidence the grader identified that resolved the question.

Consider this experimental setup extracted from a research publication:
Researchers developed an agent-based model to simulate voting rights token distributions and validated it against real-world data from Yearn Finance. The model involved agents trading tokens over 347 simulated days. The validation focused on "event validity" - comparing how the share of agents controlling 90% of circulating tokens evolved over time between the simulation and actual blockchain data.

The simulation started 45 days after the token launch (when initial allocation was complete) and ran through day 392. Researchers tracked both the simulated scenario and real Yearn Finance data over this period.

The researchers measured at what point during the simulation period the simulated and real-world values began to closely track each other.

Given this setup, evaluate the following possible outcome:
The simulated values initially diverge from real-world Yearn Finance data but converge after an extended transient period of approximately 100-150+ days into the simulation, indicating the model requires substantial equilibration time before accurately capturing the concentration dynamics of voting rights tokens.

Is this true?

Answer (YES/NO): NO